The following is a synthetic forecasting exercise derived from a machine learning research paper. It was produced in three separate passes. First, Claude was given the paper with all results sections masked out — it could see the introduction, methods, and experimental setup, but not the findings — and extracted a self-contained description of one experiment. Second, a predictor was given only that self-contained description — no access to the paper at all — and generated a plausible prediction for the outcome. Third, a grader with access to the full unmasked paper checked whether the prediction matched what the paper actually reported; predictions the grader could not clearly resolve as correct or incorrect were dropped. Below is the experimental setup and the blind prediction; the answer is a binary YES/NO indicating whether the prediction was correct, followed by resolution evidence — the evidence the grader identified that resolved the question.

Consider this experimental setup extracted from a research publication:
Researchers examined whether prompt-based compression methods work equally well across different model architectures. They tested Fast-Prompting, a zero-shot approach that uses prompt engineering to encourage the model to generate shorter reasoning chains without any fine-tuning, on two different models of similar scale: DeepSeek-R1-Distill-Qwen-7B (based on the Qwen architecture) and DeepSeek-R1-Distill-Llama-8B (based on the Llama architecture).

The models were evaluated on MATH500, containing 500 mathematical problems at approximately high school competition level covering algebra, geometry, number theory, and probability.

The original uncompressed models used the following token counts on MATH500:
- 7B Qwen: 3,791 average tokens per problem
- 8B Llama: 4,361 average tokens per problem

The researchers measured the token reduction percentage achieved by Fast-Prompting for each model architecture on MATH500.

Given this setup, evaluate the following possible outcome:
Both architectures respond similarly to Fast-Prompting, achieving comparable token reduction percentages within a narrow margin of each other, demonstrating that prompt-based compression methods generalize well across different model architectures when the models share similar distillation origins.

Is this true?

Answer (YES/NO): NO